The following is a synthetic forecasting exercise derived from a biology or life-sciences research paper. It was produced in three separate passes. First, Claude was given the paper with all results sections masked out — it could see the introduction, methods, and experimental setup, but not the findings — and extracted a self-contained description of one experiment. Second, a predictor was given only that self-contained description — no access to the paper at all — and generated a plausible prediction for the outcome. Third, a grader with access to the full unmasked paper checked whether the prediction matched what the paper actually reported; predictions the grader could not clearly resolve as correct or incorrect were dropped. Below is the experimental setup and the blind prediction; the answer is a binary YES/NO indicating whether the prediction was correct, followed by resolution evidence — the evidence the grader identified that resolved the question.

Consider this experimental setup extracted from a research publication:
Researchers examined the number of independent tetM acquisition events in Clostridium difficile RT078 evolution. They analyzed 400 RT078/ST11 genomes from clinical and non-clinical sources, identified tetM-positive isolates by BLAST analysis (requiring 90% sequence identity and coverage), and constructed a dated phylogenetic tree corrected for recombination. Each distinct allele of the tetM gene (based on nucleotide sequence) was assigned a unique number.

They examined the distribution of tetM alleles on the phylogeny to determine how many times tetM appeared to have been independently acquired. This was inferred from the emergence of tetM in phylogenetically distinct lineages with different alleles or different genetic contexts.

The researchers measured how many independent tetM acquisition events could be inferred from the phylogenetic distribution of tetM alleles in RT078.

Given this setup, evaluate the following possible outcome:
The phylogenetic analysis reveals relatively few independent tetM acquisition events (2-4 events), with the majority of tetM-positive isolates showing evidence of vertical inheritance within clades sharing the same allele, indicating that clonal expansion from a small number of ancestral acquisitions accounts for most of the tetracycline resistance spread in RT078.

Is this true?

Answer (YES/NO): YES